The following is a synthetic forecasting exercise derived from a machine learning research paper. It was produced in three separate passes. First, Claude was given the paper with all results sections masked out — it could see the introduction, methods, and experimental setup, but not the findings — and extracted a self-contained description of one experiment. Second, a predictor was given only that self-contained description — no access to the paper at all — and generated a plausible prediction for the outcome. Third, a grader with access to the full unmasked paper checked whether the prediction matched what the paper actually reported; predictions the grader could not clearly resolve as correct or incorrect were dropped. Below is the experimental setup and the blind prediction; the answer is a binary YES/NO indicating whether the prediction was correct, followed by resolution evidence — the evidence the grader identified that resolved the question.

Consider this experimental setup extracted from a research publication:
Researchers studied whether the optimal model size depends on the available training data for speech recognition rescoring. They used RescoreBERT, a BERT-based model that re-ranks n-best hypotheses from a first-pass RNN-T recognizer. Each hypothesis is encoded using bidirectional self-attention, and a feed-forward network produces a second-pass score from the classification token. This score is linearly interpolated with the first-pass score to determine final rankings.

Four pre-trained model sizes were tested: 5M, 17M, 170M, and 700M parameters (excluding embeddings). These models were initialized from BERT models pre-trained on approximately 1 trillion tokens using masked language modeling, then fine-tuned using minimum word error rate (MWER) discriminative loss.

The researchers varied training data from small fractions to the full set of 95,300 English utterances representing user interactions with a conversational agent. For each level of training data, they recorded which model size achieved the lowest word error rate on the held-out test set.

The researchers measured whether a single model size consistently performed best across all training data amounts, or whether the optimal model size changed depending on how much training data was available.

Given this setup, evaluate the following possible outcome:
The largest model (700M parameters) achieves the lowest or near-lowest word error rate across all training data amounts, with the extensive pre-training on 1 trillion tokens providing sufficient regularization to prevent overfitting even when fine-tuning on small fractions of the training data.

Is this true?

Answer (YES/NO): YES